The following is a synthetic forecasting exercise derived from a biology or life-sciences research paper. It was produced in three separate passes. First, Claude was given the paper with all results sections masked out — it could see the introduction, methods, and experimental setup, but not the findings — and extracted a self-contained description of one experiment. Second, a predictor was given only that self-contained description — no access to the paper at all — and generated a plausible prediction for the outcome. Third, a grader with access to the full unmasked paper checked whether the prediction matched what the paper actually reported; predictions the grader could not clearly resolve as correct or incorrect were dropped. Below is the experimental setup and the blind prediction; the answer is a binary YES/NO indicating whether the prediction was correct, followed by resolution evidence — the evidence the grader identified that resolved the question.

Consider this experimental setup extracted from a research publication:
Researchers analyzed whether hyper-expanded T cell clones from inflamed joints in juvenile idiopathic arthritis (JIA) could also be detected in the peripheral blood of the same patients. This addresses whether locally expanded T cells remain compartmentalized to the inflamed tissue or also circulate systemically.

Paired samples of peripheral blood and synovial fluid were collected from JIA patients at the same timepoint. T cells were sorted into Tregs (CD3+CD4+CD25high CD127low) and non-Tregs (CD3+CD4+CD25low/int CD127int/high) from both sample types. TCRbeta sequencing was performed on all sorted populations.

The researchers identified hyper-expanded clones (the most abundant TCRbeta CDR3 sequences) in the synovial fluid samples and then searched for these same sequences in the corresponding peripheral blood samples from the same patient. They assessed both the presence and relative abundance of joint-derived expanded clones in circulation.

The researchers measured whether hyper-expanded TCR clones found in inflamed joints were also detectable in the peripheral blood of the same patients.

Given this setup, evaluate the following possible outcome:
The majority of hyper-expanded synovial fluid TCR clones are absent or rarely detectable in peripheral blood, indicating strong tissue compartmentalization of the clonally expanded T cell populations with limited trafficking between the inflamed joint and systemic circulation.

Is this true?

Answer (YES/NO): NO